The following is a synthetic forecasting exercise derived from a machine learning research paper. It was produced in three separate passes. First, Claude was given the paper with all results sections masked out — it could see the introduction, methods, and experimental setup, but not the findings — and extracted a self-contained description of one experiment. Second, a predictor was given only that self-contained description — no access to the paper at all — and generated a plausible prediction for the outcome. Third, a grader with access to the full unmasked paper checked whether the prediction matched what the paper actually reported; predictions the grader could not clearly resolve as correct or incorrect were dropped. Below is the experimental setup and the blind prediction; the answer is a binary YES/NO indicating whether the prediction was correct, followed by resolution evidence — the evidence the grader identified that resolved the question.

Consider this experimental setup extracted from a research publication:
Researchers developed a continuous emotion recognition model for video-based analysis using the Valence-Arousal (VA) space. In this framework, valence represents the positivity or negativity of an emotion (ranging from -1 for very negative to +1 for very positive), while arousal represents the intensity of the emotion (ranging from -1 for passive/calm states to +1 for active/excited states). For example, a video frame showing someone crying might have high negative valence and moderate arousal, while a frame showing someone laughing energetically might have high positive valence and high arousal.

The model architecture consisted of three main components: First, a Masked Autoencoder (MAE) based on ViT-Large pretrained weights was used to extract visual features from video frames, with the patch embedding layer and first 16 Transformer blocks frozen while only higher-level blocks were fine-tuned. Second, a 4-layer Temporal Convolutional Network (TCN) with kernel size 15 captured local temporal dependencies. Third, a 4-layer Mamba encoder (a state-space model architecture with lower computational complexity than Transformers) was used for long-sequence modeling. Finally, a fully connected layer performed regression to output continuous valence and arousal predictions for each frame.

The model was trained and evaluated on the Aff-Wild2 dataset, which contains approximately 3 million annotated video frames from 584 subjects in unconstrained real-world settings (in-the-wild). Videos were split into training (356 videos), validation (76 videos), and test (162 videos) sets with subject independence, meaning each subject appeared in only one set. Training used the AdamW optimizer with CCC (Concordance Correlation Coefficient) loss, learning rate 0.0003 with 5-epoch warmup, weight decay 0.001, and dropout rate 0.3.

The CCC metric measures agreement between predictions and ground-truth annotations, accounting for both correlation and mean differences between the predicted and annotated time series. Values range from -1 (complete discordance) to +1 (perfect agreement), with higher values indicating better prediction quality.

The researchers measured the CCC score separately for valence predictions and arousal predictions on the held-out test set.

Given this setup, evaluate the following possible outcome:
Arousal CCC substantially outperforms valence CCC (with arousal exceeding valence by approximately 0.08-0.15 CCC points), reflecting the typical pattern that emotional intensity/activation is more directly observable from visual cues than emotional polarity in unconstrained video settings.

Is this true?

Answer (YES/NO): NO